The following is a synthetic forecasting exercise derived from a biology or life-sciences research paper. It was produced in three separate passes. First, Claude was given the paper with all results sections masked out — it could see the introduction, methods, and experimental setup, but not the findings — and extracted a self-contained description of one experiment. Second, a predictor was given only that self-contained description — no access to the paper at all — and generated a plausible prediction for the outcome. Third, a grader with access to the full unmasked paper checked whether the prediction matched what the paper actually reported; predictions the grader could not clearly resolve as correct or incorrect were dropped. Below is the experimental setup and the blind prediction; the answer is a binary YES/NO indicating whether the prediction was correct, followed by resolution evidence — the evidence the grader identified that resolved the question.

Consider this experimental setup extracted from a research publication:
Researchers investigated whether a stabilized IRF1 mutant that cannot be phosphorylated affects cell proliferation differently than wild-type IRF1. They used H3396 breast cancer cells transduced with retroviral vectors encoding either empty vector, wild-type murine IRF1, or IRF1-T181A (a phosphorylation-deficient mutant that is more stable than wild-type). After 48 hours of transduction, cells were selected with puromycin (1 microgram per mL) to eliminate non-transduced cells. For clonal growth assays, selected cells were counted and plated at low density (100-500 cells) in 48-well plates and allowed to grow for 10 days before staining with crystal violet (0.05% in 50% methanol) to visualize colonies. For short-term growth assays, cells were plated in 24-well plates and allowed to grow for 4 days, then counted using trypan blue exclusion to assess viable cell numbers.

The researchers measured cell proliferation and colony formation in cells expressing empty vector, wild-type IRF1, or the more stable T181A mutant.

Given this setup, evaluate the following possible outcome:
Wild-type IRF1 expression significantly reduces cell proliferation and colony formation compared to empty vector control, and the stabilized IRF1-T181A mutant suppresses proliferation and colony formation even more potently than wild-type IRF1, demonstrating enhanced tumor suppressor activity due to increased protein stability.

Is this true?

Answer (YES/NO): NO